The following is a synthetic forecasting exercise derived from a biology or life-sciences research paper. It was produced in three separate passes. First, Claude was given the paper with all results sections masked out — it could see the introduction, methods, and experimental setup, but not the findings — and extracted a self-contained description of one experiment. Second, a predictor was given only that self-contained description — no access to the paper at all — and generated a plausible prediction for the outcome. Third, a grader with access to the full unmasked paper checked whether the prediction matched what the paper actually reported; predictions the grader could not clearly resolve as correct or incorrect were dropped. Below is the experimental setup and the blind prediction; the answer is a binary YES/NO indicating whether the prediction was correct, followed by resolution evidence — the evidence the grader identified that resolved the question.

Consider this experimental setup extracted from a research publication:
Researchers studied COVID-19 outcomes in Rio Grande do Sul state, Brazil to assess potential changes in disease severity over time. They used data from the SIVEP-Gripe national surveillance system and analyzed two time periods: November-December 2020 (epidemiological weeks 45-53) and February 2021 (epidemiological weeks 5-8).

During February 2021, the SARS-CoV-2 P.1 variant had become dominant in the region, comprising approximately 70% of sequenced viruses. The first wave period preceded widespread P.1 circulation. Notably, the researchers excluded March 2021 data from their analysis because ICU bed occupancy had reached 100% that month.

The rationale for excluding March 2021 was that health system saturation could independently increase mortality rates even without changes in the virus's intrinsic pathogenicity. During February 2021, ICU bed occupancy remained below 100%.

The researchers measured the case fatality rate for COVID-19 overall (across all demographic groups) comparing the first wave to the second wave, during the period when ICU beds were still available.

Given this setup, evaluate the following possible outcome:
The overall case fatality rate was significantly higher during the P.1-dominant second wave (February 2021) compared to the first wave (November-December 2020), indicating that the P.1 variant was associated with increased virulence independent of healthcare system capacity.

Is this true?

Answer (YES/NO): YES